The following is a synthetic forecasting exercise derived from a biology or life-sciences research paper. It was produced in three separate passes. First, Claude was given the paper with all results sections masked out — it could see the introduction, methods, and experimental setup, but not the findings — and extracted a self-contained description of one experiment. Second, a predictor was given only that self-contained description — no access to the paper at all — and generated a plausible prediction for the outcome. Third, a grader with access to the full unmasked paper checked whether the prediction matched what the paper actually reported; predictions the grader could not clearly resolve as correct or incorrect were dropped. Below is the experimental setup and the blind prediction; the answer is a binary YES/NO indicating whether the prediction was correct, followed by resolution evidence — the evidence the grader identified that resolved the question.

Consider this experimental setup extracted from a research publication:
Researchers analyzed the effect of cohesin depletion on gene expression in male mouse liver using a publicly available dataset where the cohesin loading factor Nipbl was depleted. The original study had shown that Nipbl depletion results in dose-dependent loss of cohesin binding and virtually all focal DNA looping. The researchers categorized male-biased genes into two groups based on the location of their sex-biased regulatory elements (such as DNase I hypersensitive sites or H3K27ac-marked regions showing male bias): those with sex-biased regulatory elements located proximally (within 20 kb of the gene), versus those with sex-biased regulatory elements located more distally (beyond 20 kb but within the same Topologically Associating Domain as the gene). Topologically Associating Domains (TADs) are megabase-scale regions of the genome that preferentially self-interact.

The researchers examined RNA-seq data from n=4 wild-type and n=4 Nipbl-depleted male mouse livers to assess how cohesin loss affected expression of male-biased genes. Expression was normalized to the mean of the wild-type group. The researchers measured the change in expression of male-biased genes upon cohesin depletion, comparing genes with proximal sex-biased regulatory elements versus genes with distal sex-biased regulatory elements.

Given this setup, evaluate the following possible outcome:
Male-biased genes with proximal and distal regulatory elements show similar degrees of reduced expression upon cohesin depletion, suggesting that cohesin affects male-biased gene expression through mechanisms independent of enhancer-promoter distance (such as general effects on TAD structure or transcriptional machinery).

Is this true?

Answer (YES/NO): NO